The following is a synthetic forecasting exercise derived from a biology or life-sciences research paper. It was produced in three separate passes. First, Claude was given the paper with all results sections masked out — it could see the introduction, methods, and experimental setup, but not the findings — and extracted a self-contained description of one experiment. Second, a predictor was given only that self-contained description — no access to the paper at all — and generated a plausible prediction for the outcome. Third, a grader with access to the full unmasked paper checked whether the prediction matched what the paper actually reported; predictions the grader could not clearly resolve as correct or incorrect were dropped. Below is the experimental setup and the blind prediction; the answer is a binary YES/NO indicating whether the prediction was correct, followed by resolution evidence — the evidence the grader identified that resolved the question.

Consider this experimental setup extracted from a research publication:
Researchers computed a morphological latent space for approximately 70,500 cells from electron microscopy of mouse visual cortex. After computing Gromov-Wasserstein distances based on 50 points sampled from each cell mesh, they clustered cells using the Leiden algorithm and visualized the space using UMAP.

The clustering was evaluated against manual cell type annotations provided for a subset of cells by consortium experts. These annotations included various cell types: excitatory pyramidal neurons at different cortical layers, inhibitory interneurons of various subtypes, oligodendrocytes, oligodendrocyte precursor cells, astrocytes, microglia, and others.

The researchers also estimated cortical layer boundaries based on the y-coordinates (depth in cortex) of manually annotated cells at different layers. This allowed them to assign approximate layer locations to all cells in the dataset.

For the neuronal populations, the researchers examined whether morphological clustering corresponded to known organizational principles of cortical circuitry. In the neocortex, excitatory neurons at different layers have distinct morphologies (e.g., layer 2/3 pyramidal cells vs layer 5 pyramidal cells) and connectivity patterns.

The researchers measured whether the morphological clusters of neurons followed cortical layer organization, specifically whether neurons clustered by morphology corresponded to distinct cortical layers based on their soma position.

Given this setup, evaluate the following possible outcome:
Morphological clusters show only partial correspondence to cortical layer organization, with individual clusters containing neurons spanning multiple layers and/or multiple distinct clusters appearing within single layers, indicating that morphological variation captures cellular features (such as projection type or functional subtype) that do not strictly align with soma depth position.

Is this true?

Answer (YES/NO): NO